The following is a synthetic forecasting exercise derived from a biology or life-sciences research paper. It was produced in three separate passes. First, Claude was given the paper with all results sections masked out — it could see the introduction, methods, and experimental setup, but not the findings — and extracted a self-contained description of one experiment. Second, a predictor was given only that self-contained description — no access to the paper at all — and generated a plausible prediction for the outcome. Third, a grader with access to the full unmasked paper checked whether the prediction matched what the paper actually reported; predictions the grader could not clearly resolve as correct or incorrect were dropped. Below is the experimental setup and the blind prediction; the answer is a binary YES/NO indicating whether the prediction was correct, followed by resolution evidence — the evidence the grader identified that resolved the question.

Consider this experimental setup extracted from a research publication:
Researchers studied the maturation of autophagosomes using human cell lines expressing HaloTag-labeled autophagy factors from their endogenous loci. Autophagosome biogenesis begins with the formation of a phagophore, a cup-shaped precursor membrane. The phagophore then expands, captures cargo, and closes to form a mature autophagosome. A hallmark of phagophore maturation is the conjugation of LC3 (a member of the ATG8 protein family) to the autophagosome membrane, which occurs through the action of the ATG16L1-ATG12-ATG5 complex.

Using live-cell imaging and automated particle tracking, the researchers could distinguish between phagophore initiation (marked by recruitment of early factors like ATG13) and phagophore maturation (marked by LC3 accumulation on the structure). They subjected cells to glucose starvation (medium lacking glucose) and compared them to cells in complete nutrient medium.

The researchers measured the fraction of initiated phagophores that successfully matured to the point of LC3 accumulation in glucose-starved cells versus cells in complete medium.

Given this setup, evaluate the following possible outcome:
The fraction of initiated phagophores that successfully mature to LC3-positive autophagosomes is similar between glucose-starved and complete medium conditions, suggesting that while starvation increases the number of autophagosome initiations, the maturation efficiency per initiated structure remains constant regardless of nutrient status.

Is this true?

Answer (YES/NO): NO